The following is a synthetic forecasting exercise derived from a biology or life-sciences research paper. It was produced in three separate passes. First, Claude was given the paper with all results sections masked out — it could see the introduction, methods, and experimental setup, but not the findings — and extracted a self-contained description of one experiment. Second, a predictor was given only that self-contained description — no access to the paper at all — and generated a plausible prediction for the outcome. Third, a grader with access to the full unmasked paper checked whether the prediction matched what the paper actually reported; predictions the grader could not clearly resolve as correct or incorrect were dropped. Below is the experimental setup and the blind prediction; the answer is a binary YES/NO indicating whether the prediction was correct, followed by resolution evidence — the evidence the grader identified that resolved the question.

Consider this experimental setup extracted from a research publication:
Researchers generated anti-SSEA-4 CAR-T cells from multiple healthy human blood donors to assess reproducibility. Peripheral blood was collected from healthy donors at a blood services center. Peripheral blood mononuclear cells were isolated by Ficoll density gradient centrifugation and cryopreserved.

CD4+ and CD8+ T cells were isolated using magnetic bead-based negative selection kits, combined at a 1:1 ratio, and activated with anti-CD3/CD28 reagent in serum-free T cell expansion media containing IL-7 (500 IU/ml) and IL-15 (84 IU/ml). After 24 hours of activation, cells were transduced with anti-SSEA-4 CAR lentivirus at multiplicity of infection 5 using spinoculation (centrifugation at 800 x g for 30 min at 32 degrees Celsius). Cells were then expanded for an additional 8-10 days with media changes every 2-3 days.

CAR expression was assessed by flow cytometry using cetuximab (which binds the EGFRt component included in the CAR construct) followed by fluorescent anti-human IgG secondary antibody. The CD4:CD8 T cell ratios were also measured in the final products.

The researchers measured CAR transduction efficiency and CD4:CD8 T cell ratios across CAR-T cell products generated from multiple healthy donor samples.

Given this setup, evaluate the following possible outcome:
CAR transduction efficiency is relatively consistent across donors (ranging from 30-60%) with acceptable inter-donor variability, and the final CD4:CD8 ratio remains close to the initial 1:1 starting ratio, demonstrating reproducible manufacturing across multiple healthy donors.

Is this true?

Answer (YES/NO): NO